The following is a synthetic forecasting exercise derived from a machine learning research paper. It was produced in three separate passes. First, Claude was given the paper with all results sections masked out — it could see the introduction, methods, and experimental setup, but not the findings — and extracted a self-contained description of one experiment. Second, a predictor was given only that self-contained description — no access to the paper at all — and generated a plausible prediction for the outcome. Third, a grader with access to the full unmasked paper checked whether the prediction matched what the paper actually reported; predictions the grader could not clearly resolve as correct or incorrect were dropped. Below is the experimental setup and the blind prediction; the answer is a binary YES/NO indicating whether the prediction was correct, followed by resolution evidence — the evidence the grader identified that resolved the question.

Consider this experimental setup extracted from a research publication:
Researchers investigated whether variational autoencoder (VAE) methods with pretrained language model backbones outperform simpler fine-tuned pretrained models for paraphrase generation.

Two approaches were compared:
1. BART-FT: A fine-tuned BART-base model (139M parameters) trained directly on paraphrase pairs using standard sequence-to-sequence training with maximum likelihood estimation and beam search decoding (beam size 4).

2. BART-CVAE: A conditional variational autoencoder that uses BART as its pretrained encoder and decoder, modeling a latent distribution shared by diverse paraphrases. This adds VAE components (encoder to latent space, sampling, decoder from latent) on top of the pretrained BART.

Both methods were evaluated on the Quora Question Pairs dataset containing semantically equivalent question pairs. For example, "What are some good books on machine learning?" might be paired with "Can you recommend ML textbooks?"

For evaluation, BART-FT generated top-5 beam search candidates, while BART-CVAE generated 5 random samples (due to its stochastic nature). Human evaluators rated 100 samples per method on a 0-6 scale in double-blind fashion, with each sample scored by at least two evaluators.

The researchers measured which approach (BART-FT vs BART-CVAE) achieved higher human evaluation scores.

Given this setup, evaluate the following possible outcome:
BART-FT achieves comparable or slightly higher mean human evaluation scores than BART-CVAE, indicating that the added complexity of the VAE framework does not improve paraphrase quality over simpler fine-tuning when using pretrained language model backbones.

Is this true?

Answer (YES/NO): YES